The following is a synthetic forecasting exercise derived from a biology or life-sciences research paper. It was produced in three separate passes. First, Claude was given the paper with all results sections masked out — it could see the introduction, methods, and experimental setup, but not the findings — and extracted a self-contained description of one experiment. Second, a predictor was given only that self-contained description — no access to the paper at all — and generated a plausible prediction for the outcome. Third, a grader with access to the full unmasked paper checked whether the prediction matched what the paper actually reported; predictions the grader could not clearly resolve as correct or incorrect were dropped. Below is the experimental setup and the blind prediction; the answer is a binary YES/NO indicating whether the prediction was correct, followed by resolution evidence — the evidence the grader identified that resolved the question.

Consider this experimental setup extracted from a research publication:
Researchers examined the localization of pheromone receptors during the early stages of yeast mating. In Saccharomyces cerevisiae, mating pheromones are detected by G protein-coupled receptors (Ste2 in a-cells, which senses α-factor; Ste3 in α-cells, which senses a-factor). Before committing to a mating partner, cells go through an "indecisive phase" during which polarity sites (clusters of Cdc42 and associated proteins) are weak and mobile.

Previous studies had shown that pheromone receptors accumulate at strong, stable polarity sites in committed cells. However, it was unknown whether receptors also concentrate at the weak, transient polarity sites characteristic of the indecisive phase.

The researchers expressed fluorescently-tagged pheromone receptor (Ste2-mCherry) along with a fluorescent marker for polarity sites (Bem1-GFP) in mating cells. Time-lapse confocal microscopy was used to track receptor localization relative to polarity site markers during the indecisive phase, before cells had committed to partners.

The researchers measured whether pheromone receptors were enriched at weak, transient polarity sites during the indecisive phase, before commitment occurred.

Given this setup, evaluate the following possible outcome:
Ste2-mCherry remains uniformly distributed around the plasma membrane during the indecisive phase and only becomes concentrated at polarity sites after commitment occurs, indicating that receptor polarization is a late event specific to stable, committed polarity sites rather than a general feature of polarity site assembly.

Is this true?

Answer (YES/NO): NO